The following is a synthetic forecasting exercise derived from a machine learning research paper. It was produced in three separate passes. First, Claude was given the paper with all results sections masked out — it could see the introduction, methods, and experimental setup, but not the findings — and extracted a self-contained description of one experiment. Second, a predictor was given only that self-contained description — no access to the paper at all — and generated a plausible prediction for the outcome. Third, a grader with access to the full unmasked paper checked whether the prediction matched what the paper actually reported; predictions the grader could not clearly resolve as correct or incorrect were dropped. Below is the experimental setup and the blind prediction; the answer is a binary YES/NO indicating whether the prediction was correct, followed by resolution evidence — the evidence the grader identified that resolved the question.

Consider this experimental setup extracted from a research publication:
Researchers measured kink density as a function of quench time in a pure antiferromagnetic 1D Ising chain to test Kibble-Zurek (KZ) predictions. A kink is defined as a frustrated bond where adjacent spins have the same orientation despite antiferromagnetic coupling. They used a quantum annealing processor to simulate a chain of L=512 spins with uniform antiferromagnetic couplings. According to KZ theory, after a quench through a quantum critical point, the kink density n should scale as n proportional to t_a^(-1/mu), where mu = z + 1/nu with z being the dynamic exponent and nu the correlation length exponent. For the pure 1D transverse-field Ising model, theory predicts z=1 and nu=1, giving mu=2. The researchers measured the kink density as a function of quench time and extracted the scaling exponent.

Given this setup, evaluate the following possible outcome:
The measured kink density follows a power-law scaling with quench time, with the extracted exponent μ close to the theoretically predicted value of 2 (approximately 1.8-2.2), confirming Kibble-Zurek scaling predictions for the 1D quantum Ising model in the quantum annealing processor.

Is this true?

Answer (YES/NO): YES